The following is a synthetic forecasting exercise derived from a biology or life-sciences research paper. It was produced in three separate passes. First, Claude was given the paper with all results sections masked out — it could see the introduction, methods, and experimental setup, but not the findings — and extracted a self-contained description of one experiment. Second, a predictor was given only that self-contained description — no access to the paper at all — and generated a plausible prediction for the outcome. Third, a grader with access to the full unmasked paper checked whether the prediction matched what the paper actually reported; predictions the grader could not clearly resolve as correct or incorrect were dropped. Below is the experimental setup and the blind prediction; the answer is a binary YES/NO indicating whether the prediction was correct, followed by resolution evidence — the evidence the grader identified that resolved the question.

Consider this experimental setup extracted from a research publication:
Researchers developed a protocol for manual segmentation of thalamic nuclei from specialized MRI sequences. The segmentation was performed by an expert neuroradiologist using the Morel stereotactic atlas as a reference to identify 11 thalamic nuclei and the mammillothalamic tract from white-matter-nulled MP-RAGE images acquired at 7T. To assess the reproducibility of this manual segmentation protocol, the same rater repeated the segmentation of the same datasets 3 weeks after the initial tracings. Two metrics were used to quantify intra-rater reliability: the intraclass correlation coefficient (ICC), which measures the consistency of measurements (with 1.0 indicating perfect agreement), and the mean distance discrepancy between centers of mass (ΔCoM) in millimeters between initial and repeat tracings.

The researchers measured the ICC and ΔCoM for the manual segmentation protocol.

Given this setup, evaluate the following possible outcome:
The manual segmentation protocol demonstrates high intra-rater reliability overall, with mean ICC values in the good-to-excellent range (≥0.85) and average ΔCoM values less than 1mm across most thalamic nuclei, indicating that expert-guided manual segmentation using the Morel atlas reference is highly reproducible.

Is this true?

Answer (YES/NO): YES